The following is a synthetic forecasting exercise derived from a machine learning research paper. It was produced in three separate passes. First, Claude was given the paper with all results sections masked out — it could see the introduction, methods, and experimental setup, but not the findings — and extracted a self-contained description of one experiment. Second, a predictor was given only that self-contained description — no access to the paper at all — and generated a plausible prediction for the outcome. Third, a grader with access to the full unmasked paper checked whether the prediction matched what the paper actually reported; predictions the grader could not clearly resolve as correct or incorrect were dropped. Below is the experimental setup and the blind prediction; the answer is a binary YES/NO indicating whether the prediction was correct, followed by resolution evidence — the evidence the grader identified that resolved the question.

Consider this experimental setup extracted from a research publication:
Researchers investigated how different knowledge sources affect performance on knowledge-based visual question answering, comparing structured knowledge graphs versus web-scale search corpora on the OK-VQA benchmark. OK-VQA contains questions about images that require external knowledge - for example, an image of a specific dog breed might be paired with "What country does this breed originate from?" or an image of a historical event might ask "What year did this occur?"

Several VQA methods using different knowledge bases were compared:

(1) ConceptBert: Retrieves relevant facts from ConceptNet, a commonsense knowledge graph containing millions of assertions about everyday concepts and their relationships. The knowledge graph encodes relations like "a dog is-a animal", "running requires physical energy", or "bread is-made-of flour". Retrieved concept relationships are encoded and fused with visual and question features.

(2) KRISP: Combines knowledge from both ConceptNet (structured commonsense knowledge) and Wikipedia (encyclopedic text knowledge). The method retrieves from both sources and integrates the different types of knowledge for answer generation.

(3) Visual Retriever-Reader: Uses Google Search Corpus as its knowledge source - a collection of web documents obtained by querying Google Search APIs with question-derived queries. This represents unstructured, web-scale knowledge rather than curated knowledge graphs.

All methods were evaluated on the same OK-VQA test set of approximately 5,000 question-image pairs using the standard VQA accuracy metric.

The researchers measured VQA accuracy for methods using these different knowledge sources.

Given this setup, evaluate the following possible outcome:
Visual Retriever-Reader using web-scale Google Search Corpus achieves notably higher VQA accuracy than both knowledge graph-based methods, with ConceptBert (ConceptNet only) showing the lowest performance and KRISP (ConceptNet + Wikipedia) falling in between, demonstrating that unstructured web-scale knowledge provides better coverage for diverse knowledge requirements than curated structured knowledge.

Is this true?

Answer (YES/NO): NO